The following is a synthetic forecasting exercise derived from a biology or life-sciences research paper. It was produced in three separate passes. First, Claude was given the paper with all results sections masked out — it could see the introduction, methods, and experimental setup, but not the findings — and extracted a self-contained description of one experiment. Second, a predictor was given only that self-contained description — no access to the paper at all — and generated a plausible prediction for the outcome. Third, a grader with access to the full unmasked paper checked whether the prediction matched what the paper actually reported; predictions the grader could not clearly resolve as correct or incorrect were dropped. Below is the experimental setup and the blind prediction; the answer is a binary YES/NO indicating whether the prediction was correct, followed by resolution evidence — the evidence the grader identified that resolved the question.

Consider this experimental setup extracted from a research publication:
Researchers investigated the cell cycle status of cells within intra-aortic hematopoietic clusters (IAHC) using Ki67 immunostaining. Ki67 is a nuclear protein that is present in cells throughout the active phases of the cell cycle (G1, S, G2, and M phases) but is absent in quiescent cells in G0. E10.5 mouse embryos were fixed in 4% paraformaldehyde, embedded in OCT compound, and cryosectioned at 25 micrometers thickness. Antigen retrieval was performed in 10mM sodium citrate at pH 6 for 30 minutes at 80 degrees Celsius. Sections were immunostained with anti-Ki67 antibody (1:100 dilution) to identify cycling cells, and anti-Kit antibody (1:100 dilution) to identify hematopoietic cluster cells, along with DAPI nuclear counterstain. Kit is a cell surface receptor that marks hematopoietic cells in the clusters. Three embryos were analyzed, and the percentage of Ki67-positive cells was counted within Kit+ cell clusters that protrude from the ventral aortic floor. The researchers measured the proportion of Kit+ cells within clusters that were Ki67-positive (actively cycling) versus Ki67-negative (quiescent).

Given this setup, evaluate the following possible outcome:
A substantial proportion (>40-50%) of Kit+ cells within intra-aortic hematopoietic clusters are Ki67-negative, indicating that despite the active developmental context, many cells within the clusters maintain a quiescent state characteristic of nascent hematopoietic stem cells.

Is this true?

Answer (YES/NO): NO